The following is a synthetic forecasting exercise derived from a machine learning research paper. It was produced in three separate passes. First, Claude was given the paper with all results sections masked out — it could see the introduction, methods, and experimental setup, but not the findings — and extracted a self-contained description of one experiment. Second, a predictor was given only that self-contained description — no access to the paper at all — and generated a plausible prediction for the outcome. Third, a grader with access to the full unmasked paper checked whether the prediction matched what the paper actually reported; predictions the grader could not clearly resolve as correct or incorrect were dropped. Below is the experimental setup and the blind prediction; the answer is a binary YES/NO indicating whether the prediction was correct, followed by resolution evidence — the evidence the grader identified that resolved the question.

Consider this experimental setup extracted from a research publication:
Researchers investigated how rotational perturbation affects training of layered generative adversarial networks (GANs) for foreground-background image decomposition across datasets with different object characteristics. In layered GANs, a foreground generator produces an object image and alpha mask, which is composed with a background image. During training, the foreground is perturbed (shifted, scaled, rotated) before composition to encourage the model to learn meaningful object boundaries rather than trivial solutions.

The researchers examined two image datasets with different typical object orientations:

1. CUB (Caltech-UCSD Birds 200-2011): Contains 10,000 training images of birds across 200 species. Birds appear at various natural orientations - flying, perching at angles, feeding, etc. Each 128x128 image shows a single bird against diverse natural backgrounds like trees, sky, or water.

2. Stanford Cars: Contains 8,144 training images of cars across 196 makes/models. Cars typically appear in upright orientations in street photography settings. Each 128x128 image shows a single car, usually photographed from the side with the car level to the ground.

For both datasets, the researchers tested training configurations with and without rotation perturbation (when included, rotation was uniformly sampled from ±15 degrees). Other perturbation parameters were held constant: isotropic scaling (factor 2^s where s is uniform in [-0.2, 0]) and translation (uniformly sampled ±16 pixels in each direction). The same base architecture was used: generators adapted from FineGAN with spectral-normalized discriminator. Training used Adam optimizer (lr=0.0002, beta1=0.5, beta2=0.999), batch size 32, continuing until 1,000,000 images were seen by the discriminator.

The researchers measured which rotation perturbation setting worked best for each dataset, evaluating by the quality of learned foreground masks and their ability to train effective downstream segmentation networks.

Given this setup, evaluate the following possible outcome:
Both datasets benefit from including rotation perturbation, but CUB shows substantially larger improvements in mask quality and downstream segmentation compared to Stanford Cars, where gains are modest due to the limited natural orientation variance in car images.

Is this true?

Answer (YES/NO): NO